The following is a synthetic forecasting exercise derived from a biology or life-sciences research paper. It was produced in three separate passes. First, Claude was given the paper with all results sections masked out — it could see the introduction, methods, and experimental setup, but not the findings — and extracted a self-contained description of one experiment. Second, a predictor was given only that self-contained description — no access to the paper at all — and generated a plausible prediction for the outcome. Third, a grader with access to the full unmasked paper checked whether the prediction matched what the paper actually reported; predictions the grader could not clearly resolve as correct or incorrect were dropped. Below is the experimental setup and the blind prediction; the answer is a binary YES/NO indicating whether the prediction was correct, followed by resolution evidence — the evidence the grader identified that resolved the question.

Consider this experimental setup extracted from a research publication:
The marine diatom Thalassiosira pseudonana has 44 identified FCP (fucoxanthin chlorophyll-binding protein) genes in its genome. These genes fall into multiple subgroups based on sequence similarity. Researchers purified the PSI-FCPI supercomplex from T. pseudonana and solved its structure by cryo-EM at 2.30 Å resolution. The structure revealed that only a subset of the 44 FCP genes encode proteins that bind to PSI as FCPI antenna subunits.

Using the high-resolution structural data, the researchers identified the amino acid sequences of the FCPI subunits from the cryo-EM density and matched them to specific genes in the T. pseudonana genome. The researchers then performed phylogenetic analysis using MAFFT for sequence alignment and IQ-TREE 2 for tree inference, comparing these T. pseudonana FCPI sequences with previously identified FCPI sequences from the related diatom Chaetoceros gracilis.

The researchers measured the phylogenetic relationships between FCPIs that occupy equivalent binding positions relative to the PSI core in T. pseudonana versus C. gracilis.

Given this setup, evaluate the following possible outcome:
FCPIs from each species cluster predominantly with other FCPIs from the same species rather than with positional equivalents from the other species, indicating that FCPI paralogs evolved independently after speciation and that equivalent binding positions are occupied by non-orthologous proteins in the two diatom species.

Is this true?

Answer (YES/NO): NO